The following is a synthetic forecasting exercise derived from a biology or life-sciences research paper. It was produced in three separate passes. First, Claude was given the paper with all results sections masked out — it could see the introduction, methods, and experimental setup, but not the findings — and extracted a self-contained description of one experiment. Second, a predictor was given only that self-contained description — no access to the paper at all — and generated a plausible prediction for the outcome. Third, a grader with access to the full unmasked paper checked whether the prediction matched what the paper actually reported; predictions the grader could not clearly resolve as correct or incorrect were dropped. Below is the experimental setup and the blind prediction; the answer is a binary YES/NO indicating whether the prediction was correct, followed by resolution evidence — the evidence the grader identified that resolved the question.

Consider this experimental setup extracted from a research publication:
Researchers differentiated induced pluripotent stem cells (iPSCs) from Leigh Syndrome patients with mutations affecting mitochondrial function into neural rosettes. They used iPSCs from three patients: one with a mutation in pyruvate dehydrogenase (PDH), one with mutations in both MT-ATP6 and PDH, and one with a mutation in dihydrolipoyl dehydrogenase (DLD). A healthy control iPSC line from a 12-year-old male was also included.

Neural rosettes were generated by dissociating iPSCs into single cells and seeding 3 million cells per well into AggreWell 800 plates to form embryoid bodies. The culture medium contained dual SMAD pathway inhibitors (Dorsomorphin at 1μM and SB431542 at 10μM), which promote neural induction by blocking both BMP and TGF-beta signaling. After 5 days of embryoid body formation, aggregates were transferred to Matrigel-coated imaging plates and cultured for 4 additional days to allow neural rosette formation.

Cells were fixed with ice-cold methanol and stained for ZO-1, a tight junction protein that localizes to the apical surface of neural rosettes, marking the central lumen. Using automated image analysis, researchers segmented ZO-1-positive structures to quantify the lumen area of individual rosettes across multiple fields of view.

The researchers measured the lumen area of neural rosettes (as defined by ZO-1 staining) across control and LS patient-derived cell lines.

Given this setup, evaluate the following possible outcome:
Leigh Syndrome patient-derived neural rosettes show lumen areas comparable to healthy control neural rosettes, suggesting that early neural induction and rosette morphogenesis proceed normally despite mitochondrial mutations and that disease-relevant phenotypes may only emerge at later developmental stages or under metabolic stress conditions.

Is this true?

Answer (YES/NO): NO